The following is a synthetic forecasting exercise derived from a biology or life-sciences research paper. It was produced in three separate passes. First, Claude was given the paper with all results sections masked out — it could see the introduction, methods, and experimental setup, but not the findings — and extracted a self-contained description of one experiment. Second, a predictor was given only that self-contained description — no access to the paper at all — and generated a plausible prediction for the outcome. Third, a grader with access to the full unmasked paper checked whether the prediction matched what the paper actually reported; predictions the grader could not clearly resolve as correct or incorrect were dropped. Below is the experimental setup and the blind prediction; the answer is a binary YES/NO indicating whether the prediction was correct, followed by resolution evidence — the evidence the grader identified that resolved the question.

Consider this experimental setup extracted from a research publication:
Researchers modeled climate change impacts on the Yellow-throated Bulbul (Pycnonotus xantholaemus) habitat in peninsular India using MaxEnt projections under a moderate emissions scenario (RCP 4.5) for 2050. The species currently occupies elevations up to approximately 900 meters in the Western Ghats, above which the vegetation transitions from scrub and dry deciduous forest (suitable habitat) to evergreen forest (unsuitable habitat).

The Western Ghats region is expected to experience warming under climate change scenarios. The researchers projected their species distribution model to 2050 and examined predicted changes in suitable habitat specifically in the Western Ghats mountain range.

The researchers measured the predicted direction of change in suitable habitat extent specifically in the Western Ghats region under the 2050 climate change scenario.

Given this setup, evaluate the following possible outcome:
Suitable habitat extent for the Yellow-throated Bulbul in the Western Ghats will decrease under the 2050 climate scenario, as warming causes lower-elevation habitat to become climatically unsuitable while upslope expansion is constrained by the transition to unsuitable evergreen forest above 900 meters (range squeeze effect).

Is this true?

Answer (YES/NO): NO